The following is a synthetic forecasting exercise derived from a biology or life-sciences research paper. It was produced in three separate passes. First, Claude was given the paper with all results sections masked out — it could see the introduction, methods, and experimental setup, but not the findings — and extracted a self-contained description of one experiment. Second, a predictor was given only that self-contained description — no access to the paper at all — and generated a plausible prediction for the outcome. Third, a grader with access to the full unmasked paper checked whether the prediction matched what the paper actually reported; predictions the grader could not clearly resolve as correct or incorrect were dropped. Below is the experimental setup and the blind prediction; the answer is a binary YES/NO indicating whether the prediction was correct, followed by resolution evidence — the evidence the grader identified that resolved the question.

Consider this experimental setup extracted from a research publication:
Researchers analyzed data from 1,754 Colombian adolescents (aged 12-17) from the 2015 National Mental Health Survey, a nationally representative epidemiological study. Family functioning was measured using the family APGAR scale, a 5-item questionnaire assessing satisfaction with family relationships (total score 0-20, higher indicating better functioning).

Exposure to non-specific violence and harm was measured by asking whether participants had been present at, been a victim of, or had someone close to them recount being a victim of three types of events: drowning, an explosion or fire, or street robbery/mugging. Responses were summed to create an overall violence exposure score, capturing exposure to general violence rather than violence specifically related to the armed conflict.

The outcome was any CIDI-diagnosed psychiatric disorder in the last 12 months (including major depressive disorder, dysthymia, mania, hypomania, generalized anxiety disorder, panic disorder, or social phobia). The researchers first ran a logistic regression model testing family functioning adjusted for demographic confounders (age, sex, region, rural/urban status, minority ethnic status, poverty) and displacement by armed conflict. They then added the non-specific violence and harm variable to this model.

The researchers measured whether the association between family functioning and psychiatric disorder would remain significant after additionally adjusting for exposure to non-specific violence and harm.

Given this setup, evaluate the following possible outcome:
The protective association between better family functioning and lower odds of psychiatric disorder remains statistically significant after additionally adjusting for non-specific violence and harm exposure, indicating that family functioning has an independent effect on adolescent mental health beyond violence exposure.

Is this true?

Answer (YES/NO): YES